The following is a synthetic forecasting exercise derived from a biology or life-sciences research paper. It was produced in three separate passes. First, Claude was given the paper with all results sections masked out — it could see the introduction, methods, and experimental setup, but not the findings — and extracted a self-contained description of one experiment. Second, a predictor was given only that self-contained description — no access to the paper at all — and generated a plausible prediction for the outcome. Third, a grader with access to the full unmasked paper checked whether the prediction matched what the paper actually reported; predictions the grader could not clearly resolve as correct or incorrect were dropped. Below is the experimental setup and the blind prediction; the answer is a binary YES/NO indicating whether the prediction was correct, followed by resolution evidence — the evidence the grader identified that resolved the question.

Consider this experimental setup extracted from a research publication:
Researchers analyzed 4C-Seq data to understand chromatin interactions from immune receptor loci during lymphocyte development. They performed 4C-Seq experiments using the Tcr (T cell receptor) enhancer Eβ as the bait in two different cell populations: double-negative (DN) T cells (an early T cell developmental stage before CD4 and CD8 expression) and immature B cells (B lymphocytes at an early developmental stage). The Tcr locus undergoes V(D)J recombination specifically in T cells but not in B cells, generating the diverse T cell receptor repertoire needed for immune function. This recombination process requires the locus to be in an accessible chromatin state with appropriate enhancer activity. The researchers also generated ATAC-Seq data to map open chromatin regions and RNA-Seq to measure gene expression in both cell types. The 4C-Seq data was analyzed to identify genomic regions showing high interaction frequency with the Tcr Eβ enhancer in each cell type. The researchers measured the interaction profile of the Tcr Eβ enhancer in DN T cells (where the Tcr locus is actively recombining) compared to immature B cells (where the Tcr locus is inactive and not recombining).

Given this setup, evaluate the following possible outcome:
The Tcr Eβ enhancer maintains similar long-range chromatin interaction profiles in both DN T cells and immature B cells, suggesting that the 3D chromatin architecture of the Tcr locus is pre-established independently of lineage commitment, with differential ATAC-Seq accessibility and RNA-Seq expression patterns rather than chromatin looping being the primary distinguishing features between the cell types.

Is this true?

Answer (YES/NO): NO